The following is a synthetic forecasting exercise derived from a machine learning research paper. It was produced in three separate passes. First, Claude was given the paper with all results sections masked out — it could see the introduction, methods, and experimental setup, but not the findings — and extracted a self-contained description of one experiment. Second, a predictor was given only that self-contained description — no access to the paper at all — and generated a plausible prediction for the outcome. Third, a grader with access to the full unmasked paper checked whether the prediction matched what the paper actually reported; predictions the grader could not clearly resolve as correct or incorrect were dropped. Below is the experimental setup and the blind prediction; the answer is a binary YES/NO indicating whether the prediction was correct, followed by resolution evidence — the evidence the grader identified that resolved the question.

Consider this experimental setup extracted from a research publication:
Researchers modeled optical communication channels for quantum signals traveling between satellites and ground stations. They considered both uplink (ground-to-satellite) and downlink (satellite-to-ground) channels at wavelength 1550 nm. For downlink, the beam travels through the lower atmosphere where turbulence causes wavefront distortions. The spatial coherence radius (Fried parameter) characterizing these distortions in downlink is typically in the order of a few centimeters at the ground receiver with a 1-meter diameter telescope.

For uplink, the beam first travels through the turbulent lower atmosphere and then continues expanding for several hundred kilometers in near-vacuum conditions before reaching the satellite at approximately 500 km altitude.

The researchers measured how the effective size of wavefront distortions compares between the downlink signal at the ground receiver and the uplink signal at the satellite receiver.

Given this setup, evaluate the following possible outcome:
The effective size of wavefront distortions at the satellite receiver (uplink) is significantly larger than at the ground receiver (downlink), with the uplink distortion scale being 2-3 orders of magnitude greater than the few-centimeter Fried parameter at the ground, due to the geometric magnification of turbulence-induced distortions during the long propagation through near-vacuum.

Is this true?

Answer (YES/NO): YES